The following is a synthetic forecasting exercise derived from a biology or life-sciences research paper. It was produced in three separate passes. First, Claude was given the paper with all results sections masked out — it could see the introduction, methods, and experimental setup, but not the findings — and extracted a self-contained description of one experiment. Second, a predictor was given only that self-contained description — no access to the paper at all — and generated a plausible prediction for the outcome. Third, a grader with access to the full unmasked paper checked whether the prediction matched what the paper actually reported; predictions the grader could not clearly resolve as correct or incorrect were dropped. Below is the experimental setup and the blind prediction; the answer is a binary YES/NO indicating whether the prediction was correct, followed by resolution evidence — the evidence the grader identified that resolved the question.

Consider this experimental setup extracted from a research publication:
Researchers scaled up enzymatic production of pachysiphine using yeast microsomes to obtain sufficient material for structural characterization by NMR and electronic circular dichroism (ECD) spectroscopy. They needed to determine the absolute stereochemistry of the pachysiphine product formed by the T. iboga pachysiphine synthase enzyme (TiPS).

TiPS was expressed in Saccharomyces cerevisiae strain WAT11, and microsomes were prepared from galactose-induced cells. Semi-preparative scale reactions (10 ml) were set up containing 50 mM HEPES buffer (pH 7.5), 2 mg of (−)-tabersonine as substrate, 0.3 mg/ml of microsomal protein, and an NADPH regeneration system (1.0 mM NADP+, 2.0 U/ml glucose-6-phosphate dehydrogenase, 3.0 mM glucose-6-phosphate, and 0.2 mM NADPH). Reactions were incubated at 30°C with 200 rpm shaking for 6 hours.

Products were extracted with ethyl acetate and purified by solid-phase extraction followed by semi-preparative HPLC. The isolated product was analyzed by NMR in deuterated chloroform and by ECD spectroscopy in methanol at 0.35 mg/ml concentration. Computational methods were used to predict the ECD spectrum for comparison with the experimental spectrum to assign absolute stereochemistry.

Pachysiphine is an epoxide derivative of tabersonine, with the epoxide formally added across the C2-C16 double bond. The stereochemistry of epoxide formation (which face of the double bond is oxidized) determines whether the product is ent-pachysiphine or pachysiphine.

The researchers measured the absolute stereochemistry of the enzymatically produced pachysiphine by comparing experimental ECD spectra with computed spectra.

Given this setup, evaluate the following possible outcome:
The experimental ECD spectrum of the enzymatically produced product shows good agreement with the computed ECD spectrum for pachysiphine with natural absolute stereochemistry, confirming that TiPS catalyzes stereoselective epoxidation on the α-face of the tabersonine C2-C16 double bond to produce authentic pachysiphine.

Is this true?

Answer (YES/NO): NO